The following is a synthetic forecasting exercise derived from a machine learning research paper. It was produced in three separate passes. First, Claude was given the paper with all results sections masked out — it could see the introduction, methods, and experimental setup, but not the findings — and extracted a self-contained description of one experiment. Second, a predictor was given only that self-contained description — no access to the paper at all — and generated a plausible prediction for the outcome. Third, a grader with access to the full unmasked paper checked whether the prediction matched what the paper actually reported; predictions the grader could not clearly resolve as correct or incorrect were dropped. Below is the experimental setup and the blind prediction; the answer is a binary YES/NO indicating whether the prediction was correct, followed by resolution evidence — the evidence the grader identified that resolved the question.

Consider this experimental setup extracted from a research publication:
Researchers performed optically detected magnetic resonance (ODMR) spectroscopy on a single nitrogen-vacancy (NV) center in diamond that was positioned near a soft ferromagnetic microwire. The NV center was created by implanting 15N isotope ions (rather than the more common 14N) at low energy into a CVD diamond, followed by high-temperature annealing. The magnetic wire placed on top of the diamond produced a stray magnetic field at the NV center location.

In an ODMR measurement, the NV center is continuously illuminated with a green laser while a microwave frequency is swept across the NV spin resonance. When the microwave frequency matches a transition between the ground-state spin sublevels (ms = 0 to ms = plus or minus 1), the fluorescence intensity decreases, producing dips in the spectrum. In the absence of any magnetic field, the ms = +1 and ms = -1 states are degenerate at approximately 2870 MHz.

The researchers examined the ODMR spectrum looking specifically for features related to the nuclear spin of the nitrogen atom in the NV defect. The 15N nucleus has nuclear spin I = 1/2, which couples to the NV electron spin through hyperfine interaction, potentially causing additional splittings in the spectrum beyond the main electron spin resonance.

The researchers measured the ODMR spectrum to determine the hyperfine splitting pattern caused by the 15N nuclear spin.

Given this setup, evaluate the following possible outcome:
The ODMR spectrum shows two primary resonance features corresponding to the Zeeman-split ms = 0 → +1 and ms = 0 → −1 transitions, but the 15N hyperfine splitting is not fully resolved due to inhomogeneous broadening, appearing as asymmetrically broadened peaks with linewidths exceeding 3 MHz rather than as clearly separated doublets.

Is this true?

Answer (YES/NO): NO